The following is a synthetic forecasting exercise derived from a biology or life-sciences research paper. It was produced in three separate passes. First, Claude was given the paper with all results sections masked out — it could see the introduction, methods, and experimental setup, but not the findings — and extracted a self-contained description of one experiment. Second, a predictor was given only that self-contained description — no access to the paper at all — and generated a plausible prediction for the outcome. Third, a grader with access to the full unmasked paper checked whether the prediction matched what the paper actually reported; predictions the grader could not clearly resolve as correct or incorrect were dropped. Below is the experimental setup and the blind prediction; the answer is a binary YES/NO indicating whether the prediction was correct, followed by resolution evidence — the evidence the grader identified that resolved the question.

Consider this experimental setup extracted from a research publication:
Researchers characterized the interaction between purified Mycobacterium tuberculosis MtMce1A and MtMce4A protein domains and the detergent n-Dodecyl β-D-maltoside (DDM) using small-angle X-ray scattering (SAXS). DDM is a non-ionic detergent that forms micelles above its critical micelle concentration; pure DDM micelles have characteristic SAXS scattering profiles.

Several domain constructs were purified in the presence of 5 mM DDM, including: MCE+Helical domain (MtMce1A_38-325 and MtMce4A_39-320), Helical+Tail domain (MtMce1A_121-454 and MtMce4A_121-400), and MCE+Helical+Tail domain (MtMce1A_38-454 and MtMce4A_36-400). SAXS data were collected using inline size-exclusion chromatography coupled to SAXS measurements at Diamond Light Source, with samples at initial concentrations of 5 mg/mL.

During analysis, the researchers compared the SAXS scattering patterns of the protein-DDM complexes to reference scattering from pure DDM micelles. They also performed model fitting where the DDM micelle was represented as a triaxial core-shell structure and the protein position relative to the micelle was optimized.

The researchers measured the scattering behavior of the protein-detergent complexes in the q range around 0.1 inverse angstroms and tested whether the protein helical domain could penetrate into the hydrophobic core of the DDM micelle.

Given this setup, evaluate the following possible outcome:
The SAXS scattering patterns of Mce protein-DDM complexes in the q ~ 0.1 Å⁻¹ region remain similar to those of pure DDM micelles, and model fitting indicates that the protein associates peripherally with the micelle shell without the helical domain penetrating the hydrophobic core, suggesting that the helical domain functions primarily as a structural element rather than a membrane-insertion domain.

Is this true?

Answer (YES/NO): NO